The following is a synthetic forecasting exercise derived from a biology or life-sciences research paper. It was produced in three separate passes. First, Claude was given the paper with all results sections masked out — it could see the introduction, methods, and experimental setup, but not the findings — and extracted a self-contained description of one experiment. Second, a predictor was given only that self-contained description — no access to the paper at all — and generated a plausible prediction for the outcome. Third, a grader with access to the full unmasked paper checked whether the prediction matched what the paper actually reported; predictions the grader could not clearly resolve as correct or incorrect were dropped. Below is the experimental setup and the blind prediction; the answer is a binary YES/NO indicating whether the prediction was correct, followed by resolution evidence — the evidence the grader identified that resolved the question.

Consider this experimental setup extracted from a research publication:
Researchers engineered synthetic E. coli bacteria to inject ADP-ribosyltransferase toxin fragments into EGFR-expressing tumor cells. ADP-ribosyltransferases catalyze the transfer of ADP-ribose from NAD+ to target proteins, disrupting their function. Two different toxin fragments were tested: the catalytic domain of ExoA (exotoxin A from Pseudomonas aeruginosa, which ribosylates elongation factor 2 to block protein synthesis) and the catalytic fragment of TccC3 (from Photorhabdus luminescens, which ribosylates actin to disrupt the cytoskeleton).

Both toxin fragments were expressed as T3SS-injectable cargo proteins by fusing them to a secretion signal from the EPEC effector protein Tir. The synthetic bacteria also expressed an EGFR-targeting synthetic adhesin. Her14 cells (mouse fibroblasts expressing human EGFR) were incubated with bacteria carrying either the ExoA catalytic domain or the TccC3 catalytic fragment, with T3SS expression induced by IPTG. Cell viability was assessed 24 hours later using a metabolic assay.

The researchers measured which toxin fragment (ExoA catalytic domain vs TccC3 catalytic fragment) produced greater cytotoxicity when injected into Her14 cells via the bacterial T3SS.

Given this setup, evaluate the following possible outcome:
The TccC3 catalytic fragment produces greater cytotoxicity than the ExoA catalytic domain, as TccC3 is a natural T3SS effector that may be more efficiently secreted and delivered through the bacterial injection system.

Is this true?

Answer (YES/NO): NO